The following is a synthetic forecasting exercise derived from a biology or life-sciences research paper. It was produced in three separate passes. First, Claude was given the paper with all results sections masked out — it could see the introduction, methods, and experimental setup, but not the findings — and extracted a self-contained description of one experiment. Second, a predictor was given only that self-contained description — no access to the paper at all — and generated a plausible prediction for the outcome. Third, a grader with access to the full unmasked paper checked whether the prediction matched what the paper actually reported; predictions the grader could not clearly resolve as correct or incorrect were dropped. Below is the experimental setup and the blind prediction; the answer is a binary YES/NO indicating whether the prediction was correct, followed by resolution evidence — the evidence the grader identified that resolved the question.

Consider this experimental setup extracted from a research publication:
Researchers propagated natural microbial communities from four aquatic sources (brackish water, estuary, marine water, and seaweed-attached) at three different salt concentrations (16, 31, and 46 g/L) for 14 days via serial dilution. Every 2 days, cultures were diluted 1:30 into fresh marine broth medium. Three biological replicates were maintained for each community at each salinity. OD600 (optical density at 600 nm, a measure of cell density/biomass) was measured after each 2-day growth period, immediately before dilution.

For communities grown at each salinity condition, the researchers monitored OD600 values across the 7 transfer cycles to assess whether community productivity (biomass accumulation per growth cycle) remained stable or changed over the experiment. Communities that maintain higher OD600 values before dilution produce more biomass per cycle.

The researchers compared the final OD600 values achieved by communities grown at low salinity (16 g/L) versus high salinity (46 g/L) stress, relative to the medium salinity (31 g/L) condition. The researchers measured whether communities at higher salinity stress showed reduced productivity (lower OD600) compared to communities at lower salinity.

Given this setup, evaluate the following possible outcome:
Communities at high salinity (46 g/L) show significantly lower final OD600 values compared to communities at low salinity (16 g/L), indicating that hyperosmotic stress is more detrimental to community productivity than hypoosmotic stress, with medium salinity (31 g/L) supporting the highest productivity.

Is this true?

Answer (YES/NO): NO